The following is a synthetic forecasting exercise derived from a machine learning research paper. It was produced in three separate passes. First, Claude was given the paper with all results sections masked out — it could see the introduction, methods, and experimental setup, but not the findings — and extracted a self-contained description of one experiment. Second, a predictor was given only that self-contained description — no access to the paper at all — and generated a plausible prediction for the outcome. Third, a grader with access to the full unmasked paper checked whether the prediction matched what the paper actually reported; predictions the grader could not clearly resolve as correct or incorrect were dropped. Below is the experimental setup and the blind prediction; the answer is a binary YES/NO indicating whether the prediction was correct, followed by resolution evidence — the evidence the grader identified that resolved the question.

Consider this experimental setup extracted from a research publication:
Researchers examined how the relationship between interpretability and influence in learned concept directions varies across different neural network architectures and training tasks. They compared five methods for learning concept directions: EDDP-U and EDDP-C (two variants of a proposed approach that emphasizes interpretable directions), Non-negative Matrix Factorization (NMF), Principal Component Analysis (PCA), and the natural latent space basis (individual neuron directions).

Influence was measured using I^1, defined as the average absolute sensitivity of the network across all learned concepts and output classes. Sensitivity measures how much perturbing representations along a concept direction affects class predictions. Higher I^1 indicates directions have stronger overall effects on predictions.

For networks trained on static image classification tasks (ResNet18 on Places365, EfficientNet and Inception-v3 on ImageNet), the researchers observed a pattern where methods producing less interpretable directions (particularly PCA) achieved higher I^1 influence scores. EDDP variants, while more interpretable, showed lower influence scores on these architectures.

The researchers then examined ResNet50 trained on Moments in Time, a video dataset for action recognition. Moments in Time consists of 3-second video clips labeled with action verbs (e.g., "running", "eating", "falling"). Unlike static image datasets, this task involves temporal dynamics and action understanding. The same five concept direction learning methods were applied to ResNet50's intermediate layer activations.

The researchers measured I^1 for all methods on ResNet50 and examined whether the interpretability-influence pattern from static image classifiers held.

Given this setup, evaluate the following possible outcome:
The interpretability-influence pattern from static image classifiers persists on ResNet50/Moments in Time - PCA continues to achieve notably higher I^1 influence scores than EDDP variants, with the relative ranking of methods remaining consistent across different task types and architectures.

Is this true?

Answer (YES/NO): NO